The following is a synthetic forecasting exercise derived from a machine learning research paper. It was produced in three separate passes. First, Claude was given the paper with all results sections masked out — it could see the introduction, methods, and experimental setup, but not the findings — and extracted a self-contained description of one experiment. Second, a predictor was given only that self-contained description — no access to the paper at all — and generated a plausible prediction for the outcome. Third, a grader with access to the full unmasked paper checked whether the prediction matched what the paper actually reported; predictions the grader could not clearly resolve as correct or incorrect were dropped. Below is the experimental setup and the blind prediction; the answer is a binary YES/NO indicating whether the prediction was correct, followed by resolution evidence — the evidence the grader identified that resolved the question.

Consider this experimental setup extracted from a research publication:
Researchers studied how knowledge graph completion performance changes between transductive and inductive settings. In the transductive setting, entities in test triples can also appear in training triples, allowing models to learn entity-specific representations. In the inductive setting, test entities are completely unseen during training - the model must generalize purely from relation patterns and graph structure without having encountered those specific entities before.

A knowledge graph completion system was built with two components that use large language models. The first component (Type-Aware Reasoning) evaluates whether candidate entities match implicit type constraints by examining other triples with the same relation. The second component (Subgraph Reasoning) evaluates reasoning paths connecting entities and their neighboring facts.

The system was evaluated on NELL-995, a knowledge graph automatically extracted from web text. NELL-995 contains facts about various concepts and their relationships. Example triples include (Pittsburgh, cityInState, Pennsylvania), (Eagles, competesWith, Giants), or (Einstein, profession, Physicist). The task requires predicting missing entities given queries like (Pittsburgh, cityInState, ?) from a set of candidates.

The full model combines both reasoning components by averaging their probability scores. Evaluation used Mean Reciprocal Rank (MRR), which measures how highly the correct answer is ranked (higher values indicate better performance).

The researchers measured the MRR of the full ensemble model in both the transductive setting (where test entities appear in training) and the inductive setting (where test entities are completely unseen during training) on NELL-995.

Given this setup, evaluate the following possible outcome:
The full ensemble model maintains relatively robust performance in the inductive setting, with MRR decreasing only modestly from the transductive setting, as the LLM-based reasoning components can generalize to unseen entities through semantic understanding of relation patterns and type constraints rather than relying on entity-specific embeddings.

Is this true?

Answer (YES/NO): YES